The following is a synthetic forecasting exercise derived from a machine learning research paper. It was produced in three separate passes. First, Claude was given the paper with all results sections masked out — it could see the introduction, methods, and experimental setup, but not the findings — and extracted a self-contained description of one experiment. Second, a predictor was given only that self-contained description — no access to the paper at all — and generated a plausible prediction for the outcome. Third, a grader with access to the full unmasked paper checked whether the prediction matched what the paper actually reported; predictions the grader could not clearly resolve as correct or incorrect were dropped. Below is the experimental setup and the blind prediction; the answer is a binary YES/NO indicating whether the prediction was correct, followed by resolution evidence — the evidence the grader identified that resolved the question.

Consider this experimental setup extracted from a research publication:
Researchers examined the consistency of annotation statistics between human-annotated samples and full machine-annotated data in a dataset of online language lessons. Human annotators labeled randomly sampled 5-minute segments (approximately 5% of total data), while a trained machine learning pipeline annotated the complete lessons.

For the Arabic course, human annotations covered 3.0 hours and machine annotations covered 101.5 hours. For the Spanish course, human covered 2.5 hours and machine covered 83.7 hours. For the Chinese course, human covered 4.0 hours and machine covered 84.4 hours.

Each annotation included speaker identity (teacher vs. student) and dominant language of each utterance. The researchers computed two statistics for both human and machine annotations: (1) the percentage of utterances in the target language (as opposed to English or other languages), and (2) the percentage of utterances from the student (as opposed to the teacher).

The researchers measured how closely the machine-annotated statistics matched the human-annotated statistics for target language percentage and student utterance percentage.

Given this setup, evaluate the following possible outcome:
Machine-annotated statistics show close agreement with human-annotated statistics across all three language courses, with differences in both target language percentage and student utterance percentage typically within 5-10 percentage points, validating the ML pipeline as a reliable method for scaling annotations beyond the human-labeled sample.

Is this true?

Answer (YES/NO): YES